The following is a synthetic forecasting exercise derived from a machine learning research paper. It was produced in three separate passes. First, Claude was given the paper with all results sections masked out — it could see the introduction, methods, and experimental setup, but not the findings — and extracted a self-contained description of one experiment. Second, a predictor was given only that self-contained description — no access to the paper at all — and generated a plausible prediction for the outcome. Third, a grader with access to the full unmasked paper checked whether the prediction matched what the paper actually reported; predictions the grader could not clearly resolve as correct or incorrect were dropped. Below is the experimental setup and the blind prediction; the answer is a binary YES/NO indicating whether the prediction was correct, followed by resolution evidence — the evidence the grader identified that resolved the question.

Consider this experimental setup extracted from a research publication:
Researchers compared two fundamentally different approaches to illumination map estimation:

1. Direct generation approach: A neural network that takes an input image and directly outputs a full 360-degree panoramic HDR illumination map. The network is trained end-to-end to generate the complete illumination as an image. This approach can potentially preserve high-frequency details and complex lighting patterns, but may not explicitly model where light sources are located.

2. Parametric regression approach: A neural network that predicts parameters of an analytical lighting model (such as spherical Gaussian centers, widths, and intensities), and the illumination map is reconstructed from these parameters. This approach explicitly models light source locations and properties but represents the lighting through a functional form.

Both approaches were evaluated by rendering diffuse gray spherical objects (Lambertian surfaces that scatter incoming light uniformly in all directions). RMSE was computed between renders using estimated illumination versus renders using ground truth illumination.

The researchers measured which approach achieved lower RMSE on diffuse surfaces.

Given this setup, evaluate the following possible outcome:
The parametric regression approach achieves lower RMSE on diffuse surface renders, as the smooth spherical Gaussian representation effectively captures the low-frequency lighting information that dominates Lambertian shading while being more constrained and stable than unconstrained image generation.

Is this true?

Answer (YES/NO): YES